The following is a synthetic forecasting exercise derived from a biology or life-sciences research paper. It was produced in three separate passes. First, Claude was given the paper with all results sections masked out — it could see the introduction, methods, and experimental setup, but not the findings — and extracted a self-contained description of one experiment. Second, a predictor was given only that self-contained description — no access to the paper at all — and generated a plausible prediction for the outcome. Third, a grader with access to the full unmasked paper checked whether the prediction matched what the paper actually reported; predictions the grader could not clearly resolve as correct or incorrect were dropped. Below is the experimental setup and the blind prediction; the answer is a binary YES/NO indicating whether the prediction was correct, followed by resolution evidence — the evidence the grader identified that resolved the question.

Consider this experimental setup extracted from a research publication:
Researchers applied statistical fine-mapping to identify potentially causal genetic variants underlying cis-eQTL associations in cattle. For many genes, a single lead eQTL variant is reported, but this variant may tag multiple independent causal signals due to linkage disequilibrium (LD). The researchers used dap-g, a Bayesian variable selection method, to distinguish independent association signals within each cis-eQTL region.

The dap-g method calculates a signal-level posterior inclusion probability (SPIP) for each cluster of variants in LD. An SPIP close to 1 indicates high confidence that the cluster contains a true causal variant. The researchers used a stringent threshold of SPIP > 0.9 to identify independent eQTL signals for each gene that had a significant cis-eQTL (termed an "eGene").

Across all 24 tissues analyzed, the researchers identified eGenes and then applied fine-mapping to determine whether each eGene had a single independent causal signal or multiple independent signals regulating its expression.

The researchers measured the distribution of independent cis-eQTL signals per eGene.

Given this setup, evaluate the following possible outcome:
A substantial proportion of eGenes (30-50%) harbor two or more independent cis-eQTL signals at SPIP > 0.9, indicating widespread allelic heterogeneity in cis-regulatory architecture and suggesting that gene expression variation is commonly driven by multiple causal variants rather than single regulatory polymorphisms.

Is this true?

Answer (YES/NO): YES